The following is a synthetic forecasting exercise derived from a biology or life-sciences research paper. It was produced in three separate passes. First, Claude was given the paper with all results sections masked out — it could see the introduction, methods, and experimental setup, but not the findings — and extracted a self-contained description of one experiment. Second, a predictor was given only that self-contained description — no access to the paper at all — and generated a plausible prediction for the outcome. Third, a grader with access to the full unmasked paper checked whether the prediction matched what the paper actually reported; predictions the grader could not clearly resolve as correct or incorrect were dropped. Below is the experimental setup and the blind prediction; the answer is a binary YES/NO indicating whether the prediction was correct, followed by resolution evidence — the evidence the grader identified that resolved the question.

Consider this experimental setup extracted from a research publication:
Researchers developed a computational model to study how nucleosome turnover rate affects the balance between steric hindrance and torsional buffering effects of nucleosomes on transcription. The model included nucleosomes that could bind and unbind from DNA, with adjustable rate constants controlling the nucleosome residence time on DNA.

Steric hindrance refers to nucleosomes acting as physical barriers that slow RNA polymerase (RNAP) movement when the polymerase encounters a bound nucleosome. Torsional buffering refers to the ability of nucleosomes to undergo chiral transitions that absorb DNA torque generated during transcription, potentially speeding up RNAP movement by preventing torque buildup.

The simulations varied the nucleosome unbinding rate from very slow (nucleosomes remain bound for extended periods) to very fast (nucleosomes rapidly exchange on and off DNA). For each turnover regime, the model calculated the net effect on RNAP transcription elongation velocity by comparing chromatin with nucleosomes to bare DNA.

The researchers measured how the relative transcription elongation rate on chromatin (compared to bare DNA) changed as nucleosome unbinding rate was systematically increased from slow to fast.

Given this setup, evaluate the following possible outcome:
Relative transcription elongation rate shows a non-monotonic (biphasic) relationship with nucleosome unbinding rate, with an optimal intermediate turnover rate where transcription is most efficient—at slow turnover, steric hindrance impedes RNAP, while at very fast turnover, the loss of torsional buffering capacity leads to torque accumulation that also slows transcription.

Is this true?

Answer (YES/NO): NO